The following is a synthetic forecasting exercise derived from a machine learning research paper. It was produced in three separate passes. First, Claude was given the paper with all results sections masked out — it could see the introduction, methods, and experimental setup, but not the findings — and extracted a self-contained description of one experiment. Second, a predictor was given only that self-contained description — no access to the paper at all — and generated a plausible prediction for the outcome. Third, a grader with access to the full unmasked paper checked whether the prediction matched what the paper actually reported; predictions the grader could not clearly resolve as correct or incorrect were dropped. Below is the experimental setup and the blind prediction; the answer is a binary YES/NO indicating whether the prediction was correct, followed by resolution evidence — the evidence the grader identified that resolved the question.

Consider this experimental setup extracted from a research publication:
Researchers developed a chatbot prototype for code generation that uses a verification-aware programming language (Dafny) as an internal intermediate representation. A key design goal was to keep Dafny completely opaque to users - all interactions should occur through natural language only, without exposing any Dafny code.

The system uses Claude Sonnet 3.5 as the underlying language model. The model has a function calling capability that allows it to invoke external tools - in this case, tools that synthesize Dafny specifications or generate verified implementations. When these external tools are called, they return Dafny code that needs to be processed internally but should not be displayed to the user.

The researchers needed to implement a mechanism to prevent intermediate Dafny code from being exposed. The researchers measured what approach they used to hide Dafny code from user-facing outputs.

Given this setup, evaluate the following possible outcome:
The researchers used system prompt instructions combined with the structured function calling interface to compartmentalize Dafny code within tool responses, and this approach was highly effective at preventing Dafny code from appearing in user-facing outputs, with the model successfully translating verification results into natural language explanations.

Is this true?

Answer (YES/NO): NO